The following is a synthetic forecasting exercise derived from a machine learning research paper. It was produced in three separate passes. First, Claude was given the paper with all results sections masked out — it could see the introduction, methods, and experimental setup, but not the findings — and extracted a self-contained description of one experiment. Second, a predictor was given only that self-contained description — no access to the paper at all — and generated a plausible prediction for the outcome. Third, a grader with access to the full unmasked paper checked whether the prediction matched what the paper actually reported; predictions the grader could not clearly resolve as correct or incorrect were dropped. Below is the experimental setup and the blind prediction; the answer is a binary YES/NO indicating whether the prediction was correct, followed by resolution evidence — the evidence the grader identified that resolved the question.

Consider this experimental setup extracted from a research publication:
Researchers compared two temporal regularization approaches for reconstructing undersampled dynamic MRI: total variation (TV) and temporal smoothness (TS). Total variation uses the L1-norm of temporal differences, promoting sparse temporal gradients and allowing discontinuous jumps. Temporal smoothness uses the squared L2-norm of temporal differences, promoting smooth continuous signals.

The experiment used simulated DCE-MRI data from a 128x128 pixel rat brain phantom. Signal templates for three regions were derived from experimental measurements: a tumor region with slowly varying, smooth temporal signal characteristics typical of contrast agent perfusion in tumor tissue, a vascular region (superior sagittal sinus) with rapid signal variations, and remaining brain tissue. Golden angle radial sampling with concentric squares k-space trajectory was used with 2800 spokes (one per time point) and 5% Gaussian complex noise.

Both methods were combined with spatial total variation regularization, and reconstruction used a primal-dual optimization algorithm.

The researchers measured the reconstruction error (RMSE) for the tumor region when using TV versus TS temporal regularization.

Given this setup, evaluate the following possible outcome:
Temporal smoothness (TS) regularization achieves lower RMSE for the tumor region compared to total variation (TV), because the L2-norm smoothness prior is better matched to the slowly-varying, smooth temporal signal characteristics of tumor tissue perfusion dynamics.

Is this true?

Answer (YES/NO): NO